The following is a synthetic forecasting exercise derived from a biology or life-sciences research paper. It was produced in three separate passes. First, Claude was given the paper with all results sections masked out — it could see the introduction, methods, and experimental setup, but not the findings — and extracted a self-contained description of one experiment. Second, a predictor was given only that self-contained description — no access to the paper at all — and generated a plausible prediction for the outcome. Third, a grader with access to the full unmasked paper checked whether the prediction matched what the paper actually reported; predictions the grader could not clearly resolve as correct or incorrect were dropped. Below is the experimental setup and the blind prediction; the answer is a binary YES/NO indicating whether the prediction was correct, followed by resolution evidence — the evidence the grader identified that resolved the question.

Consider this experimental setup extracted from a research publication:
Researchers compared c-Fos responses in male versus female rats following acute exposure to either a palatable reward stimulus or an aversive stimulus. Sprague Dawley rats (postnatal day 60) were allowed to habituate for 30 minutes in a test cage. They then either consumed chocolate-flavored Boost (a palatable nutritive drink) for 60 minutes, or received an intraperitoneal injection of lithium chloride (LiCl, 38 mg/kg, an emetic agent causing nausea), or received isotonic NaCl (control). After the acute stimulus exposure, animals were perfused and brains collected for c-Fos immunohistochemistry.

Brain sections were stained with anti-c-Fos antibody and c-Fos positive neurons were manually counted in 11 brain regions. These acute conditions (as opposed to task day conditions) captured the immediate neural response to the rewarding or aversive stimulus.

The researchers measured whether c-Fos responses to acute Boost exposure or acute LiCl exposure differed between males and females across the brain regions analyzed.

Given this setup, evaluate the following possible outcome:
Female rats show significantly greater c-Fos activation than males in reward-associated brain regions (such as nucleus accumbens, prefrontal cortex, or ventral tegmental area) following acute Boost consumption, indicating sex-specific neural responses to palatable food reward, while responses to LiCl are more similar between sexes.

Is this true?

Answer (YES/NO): NO